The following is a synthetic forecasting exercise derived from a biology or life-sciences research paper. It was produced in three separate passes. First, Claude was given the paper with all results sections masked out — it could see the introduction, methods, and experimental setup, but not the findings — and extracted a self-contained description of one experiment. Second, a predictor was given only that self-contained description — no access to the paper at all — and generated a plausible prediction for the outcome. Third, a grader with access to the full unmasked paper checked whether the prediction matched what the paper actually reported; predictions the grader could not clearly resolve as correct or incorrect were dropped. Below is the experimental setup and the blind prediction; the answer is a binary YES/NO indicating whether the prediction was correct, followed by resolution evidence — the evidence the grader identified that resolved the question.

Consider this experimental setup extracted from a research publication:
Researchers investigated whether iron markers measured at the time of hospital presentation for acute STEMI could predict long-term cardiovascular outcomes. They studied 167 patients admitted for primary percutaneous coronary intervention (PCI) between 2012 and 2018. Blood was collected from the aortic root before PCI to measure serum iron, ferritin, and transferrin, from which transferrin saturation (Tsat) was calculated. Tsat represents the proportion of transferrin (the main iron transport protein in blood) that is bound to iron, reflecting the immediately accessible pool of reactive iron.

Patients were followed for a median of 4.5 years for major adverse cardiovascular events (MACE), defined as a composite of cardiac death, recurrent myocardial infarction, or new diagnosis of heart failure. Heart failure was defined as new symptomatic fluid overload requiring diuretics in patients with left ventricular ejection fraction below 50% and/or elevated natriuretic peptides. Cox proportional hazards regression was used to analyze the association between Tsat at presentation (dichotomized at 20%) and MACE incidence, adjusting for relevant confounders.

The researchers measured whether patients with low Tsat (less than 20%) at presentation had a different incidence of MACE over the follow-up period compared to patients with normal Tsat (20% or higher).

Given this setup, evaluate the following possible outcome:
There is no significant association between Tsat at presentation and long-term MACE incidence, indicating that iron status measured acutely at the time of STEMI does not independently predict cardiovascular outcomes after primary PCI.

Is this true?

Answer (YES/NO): NO